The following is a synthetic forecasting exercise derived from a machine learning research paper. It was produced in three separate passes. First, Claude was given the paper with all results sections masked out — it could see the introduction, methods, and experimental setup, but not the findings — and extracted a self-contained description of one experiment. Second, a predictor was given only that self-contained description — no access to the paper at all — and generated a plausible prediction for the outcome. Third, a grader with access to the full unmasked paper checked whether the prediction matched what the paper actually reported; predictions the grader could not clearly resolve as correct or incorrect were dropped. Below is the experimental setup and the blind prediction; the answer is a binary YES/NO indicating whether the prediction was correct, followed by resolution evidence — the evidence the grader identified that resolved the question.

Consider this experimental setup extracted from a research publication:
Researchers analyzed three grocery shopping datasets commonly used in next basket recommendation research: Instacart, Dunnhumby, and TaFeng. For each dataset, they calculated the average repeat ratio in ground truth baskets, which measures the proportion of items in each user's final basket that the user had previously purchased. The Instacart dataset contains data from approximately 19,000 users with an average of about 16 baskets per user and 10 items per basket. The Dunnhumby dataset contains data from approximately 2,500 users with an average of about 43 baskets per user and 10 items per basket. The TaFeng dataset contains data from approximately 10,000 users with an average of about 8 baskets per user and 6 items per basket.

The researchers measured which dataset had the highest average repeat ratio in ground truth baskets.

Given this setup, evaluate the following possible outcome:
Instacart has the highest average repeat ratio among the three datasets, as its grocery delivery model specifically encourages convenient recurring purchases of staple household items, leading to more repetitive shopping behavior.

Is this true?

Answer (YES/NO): YES